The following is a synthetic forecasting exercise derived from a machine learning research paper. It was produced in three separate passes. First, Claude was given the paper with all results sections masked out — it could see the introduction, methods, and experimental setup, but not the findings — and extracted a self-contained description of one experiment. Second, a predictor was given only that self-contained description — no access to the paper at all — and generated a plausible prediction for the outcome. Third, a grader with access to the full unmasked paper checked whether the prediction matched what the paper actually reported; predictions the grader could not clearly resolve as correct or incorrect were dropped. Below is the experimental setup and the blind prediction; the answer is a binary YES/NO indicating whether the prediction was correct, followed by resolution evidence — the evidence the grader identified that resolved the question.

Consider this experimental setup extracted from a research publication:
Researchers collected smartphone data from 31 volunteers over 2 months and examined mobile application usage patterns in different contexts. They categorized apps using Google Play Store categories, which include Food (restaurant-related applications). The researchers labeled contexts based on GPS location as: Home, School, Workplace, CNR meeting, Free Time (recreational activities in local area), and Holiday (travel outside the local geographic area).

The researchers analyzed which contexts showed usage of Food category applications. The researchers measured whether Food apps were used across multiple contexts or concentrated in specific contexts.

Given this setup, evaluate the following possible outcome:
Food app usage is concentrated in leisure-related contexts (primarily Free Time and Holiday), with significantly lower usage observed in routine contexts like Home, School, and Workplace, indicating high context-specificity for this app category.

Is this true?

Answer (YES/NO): NO